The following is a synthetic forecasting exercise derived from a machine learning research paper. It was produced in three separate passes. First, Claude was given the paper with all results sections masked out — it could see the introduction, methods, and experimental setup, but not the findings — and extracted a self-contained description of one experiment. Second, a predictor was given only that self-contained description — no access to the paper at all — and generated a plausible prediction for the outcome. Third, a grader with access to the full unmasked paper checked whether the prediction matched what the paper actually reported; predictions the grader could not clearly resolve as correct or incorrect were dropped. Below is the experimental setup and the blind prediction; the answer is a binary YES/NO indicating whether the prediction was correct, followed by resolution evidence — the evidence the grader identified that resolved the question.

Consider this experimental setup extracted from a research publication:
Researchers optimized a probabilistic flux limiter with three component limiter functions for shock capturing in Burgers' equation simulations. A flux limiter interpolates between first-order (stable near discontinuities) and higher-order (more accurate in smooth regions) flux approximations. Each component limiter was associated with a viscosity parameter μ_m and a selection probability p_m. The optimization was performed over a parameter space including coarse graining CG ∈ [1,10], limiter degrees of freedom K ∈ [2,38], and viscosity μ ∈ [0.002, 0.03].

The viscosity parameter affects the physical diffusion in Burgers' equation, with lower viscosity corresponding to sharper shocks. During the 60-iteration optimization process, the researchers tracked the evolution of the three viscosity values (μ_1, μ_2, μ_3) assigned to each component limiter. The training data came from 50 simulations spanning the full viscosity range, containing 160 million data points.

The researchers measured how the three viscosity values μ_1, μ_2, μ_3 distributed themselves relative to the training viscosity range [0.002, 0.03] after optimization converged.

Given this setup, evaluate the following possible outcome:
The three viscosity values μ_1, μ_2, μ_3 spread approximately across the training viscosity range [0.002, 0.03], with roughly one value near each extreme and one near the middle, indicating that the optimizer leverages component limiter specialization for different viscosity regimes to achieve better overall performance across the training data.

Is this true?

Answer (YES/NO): NO